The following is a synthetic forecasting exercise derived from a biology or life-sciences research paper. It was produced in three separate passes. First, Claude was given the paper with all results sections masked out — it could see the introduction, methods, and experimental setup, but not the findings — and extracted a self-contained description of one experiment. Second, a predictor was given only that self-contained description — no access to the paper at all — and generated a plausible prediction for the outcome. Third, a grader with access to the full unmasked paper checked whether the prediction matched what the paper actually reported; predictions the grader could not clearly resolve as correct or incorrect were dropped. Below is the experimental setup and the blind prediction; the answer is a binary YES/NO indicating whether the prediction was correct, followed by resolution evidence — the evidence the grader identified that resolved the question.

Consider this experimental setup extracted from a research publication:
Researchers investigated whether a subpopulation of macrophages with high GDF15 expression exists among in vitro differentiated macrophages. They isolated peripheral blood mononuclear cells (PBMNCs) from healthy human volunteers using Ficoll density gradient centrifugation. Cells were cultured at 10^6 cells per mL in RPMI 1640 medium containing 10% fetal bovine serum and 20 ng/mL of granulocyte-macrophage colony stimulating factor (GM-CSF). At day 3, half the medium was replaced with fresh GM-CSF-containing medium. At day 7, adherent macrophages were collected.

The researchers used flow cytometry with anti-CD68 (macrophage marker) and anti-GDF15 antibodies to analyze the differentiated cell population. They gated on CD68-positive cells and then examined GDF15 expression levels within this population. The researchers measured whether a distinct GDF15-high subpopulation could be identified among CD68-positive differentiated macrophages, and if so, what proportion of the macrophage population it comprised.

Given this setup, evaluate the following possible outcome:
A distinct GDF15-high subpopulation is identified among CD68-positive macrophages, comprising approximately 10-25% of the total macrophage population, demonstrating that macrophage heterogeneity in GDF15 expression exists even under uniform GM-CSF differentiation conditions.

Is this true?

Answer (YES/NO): NO